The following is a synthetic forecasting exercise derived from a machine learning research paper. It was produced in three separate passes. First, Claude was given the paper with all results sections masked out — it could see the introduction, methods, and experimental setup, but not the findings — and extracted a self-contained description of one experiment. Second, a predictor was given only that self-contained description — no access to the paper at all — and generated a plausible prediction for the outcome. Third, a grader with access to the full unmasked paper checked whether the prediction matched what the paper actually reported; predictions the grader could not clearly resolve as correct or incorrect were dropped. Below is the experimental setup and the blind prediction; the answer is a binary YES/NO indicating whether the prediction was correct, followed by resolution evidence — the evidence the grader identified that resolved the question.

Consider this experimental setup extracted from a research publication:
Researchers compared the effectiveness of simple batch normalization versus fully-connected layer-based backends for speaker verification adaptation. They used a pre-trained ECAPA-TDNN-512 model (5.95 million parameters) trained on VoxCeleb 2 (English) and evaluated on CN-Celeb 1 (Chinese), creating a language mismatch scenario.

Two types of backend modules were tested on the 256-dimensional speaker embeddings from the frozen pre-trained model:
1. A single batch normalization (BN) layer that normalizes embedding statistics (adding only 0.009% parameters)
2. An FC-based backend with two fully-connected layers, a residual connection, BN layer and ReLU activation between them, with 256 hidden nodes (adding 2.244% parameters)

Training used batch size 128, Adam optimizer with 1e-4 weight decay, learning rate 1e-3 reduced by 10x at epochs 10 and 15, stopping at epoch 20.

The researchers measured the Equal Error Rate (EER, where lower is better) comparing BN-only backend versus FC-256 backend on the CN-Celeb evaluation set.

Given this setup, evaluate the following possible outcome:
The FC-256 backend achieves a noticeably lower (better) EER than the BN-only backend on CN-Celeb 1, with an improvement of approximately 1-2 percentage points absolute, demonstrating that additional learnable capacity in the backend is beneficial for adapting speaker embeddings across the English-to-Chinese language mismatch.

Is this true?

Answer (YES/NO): YES